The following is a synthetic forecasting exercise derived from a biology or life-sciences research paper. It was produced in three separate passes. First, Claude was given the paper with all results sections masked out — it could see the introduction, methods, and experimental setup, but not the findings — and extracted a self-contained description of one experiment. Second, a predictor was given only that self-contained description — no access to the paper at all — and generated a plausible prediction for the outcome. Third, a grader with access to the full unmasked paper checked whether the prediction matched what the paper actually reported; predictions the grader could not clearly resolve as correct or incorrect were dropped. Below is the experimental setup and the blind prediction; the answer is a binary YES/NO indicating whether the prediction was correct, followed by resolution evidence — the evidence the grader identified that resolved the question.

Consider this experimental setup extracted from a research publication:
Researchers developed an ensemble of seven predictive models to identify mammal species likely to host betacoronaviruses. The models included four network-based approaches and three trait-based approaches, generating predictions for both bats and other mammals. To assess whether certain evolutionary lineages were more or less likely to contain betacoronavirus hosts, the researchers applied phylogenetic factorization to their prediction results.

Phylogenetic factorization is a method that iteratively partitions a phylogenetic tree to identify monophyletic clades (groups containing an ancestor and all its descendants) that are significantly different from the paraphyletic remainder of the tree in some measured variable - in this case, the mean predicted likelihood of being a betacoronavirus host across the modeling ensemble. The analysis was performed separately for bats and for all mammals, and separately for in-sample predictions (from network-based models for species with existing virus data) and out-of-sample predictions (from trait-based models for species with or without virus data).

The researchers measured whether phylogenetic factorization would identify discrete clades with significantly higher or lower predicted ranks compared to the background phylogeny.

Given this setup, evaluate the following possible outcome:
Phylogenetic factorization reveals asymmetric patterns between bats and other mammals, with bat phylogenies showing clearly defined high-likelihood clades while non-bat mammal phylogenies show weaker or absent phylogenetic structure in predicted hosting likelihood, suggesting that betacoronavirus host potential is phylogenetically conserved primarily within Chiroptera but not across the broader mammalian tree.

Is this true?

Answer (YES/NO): YES